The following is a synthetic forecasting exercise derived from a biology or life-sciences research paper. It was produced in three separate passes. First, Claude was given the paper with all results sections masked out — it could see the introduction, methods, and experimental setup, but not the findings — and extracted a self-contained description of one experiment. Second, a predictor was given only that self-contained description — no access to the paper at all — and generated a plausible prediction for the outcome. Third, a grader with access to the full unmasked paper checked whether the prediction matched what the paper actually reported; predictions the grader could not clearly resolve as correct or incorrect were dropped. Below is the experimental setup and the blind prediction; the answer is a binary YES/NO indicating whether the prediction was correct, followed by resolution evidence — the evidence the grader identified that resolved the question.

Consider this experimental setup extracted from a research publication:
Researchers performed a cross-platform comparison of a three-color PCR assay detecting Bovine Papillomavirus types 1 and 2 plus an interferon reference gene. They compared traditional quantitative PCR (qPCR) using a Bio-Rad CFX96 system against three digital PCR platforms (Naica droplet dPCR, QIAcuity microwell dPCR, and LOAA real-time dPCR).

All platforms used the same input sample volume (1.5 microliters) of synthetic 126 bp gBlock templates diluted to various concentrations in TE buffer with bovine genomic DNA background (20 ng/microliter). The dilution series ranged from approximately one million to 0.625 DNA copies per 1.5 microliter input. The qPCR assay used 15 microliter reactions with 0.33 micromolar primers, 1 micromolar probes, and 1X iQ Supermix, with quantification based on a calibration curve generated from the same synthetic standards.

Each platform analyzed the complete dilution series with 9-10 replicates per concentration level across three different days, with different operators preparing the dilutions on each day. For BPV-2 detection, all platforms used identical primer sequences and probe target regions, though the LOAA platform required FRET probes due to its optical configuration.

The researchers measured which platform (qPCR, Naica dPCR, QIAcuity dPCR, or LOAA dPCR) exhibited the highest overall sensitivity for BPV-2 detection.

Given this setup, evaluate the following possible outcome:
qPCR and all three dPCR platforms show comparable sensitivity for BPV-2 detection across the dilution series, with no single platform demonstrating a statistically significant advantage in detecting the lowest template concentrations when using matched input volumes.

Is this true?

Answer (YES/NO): NO